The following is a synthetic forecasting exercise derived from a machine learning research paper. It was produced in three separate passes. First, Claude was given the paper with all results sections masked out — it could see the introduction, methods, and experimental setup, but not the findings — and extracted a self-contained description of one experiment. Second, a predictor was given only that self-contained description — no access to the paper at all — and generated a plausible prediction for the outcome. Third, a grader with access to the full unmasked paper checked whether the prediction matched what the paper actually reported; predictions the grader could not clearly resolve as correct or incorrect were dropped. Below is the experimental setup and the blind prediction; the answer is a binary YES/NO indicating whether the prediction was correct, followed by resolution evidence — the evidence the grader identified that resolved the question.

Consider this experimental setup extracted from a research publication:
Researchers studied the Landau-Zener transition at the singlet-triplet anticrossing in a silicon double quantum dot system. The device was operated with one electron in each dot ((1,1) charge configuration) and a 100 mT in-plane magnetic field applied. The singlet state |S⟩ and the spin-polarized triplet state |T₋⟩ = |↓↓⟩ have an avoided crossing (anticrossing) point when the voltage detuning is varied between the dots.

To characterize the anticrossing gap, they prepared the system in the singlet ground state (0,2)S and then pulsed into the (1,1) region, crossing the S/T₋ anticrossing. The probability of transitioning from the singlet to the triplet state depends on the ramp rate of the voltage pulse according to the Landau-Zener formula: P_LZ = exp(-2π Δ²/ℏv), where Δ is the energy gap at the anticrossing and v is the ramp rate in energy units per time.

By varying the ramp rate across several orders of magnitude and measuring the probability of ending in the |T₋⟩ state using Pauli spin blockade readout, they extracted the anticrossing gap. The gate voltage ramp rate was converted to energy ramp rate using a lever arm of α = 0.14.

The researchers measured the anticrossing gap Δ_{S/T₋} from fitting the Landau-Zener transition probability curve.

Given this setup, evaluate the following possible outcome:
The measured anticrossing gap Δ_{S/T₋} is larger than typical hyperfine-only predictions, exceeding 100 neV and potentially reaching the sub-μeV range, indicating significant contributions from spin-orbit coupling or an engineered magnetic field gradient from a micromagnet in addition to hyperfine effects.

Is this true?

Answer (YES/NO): NO